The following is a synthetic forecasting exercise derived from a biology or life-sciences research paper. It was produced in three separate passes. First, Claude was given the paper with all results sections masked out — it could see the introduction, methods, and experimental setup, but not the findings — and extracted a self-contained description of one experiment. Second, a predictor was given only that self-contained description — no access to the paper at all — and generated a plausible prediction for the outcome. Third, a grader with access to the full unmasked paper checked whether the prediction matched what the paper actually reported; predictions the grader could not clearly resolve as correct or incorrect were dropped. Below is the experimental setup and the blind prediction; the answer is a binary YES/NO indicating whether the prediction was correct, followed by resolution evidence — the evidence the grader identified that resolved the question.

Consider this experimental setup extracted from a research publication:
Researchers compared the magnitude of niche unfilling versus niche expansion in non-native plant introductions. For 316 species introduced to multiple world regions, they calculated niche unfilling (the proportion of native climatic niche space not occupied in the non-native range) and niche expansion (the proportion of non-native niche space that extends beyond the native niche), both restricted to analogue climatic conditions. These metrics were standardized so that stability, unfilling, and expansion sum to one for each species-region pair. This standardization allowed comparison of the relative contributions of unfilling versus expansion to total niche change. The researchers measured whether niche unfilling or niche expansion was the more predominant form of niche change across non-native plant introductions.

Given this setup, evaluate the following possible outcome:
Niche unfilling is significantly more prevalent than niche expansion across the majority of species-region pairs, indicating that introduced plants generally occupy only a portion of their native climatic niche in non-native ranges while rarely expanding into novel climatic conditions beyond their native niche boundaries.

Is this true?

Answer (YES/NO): YES